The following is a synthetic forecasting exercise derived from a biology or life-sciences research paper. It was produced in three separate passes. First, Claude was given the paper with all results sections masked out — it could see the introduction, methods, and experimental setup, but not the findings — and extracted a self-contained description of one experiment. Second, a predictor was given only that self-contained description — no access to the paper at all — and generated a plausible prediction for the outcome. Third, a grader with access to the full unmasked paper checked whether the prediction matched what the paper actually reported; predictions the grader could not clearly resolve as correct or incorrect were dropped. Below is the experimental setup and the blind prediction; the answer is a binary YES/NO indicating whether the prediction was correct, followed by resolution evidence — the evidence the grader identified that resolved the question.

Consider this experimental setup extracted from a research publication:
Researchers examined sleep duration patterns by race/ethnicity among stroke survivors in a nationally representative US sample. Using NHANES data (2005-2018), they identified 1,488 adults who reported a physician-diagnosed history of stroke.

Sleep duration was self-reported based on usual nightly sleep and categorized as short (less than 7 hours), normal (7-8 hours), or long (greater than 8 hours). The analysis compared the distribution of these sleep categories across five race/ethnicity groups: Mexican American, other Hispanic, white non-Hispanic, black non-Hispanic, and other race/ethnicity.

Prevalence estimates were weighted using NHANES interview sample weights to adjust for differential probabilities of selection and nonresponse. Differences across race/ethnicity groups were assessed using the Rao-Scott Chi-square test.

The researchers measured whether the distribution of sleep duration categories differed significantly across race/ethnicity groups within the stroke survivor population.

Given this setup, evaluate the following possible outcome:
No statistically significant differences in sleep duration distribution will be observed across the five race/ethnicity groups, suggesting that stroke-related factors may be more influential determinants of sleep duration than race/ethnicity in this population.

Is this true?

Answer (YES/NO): NO